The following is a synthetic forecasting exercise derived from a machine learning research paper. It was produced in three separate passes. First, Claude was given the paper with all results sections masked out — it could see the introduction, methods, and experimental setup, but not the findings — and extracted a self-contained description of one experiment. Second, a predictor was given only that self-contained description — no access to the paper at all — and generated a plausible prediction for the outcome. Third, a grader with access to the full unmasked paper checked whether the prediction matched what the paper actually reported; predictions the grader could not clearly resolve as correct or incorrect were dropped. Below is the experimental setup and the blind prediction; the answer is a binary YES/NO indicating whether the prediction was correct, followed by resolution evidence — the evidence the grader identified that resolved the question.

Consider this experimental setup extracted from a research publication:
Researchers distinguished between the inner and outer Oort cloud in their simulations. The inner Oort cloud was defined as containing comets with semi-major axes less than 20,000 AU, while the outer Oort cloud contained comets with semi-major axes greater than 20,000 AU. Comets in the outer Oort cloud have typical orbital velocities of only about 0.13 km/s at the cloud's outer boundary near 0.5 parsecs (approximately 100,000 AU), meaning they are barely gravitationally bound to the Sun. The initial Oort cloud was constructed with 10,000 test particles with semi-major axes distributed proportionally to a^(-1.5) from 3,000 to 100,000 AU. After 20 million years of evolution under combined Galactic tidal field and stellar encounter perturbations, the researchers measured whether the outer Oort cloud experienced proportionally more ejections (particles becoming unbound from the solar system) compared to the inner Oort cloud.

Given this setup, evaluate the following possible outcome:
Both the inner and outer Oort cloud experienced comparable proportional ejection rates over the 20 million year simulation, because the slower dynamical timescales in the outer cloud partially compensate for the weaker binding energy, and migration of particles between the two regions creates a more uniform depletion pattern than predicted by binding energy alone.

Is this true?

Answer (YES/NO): NO